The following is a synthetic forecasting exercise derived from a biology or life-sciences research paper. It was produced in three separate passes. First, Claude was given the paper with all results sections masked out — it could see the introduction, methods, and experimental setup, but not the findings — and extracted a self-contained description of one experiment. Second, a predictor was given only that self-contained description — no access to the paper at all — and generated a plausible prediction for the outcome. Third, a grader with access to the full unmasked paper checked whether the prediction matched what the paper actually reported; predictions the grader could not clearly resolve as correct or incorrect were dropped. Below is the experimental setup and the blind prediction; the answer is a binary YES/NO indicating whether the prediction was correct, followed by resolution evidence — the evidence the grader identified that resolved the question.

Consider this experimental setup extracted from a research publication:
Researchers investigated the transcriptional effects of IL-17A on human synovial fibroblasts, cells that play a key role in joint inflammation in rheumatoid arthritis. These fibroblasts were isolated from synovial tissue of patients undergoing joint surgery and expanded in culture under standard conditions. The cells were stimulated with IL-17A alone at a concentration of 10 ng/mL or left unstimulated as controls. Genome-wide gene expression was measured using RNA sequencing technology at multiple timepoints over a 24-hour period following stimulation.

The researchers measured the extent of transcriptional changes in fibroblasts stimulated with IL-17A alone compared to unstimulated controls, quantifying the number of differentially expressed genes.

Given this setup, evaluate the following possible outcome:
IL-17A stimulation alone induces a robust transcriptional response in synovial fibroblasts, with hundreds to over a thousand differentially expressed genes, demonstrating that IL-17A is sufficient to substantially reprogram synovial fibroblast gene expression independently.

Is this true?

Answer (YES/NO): NO